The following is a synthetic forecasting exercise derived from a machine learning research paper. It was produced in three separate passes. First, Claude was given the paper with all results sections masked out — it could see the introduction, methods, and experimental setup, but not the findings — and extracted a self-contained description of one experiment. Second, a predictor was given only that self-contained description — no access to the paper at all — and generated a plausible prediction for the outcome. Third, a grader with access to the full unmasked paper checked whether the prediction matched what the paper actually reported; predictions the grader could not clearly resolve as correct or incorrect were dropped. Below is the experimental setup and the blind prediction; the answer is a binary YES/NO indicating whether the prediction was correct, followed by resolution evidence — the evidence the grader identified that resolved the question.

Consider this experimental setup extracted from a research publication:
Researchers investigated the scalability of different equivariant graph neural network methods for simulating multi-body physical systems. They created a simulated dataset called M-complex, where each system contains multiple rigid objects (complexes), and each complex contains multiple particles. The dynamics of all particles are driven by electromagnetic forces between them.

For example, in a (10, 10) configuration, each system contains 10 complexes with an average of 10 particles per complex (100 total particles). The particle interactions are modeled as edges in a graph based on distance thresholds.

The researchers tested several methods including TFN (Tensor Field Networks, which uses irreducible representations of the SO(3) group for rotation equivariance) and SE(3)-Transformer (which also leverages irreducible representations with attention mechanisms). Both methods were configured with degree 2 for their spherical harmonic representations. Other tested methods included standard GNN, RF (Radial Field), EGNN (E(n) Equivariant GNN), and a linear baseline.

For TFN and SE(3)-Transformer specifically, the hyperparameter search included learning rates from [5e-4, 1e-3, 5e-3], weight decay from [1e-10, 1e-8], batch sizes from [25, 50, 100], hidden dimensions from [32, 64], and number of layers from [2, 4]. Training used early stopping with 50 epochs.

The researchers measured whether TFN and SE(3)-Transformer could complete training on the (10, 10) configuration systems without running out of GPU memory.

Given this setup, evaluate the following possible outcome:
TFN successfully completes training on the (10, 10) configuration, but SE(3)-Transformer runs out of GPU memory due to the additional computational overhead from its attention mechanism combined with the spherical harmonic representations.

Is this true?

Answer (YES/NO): NO